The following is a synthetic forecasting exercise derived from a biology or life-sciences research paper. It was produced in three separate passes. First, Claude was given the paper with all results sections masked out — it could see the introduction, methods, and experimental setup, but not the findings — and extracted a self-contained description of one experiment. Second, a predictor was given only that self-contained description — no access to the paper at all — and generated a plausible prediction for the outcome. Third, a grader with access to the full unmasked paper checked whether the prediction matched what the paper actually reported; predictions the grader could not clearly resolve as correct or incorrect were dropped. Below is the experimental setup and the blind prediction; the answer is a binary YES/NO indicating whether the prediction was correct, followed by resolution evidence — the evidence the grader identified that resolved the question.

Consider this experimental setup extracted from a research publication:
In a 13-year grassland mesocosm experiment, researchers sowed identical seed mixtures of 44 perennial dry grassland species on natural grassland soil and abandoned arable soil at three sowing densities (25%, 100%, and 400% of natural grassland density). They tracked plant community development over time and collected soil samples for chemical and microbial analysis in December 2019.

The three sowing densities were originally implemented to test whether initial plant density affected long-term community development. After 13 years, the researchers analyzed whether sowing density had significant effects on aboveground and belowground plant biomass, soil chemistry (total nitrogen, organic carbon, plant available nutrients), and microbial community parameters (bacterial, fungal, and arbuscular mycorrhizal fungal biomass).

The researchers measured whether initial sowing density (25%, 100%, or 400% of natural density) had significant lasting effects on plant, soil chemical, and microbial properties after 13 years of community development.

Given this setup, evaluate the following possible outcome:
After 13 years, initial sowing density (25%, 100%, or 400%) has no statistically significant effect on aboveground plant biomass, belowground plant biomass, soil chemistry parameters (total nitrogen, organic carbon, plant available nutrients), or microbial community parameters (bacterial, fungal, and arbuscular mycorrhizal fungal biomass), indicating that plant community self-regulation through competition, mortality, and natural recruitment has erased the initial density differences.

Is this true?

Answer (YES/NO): YES